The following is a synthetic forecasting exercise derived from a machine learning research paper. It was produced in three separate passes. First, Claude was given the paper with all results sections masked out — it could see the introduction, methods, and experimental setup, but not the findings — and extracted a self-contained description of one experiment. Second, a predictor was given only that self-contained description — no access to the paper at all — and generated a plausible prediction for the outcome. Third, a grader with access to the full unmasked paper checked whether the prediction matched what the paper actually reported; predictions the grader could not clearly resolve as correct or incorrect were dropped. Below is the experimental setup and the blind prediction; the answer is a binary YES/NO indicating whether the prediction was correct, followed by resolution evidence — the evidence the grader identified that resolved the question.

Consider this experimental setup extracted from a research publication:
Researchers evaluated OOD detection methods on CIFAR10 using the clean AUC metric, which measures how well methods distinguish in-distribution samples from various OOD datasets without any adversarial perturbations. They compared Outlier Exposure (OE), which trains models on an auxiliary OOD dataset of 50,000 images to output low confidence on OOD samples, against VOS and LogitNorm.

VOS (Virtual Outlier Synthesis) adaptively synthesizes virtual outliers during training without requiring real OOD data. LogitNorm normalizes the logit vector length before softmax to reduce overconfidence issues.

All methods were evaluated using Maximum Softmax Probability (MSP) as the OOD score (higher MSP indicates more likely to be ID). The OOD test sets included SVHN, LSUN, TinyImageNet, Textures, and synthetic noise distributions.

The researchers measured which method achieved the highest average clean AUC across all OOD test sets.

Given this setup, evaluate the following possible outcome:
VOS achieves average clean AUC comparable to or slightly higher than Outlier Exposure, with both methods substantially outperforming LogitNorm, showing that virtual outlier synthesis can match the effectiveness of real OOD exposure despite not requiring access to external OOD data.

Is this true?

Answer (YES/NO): NO